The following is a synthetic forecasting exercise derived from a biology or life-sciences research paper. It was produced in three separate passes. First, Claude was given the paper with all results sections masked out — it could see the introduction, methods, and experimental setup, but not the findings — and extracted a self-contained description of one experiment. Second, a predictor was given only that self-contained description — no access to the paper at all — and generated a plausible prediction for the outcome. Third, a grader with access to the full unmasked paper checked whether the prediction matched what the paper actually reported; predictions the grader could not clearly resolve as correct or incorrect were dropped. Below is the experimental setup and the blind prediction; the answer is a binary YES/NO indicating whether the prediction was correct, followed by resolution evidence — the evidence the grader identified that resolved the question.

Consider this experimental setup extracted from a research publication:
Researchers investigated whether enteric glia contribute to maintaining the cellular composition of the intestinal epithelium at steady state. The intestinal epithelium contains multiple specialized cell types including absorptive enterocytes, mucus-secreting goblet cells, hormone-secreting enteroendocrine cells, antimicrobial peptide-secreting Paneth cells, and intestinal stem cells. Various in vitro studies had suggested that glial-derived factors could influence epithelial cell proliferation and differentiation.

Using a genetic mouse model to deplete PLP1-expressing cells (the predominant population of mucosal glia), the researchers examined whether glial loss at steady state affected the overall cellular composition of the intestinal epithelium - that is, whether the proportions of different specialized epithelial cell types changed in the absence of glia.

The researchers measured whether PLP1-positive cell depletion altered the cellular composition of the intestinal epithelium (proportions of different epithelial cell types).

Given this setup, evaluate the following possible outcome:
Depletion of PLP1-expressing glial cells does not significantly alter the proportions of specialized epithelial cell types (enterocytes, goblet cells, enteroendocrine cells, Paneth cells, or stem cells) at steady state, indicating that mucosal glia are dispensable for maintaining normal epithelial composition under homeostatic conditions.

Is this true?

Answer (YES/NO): YES